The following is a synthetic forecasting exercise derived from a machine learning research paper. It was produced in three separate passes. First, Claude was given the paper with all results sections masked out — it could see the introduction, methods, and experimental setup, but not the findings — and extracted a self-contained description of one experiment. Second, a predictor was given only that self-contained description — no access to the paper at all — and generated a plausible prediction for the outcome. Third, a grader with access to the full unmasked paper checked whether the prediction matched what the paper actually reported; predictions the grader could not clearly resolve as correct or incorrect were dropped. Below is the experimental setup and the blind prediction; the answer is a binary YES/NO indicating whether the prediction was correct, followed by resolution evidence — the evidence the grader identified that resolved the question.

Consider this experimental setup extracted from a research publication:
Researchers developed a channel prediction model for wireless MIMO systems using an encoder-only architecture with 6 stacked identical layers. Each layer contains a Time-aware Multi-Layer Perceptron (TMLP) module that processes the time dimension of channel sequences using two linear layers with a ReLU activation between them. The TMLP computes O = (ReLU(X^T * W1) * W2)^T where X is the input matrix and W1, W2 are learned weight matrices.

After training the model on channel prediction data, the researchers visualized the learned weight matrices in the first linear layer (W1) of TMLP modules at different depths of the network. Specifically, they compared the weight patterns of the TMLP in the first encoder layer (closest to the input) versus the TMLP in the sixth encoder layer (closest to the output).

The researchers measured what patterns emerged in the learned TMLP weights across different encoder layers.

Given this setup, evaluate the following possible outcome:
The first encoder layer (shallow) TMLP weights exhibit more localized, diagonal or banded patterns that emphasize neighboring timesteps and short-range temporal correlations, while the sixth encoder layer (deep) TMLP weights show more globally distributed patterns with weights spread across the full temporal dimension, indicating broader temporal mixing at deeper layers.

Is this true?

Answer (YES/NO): NO